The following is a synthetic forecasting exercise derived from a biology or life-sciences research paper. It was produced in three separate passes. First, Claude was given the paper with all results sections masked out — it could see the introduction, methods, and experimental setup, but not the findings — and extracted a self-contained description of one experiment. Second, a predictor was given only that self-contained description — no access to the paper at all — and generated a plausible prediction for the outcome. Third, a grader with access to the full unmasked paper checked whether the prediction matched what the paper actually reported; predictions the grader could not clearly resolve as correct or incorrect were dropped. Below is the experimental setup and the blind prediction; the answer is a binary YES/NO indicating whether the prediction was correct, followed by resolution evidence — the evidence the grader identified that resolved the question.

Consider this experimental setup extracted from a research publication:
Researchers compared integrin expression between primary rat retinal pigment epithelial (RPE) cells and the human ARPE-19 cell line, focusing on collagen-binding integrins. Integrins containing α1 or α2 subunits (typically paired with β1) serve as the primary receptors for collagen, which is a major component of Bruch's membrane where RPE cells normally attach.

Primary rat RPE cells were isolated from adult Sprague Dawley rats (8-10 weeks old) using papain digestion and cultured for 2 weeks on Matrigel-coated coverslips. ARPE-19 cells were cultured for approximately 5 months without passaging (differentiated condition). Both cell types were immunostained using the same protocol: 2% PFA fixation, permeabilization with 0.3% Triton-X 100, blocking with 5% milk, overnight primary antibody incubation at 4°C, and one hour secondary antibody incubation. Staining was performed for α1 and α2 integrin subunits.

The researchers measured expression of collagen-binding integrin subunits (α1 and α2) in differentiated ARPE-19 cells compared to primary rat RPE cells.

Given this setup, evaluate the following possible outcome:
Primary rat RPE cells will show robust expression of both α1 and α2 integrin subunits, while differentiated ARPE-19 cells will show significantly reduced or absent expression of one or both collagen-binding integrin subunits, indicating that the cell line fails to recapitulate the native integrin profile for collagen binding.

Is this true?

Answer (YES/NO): YES